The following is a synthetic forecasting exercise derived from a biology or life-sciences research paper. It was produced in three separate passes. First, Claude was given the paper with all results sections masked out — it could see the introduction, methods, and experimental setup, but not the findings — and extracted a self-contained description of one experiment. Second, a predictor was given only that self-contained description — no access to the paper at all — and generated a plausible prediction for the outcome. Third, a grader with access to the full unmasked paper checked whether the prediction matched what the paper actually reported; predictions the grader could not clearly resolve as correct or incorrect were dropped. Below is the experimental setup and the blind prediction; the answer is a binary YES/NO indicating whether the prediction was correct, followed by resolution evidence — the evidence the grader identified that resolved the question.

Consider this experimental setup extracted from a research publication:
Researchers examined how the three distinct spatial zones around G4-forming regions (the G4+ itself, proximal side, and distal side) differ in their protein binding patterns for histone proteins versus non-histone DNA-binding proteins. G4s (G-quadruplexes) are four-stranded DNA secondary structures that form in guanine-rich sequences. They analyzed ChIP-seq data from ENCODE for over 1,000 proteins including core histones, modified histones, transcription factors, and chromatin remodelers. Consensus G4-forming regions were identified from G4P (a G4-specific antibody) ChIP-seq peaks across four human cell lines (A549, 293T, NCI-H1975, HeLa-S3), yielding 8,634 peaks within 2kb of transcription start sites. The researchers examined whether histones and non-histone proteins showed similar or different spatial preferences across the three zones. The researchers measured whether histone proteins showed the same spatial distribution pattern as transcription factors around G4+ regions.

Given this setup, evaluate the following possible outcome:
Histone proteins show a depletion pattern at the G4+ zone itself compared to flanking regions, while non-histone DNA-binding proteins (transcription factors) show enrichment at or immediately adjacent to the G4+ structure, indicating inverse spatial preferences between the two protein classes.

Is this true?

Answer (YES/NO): NO